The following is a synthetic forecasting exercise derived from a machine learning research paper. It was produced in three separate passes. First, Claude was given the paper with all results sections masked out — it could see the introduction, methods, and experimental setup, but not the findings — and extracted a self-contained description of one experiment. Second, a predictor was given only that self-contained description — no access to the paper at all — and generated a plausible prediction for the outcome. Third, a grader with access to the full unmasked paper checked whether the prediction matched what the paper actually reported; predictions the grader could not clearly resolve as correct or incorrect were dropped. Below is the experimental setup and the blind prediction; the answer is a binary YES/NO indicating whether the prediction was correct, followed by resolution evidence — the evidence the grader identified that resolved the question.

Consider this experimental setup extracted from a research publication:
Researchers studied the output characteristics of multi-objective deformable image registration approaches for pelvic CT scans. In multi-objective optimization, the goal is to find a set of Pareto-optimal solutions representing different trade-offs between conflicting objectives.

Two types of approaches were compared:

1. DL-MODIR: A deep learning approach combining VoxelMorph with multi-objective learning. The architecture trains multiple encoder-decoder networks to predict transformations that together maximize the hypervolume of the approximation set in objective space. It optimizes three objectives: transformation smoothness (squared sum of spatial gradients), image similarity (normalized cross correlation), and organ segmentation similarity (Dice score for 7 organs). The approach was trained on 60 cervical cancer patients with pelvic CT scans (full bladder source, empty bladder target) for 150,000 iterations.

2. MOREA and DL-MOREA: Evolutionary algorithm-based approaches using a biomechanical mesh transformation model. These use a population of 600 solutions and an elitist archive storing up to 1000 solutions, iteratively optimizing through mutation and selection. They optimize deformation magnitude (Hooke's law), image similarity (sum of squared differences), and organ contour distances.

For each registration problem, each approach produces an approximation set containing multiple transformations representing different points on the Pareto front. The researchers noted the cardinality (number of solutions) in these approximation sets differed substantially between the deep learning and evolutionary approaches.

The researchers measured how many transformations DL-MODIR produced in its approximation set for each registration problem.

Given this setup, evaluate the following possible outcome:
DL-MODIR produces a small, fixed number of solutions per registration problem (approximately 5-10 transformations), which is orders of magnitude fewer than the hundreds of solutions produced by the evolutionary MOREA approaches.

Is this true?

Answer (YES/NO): NO